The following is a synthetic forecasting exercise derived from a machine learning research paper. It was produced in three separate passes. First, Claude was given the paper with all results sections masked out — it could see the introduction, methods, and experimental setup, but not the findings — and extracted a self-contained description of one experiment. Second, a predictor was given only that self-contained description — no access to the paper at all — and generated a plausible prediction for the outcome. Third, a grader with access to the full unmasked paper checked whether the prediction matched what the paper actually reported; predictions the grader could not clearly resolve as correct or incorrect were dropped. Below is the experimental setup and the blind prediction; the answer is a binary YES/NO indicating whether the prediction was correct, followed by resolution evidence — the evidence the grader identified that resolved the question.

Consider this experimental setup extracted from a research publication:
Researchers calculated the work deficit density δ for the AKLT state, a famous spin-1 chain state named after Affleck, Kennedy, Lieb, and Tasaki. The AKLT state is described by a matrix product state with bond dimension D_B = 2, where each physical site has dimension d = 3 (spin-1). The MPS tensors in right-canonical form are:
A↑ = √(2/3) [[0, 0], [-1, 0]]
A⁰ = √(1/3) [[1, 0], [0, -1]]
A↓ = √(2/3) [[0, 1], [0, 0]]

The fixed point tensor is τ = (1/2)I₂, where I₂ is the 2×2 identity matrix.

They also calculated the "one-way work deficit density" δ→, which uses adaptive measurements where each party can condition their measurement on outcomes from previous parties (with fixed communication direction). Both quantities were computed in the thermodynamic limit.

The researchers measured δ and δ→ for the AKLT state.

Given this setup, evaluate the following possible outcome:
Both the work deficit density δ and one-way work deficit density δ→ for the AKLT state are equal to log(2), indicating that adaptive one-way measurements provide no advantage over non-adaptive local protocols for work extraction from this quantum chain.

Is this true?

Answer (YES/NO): NO